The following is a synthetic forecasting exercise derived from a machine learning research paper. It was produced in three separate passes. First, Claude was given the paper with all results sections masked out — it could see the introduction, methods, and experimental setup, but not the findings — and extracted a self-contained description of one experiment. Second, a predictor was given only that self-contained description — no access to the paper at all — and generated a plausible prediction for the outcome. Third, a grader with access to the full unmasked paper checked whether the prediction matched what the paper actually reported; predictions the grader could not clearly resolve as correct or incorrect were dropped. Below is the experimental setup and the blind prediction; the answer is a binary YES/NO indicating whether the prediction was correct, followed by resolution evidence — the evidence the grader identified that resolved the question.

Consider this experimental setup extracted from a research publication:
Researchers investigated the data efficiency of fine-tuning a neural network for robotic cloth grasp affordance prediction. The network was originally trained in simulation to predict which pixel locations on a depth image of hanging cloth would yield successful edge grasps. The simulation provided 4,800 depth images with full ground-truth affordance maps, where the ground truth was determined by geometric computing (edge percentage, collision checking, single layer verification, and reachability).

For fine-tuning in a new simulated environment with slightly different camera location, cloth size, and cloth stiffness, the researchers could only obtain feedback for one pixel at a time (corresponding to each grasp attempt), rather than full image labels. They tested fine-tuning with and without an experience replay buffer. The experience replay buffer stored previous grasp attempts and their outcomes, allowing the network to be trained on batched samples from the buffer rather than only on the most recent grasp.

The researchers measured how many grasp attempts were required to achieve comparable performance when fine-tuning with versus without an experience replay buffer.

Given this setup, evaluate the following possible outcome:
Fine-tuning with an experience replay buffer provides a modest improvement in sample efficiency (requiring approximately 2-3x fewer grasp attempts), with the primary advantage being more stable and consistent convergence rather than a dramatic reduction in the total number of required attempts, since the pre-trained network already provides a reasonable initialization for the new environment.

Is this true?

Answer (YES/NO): NO